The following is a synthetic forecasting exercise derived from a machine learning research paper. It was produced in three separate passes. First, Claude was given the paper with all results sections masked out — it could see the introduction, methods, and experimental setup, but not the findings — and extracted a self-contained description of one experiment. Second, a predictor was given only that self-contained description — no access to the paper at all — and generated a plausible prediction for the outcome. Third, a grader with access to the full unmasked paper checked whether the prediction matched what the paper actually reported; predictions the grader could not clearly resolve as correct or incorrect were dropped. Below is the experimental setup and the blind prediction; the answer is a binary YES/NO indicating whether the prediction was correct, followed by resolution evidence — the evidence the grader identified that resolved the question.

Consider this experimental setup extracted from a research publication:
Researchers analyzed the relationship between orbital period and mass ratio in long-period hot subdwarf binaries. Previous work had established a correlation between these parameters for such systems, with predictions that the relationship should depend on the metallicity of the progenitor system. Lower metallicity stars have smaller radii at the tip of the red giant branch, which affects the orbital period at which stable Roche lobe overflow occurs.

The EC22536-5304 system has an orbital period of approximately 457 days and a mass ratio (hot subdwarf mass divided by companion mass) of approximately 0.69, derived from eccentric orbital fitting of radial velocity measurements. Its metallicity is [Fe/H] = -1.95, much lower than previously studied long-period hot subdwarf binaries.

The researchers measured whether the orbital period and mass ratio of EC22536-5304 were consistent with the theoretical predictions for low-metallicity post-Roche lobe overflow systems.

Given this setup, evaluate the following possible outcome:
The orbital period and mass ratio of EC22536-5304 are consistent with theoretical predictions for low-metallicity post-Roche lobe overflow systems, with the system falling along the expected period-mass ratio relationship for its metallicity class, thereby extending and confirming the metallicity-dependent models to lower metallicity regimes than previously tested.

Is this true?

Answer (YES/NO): YES